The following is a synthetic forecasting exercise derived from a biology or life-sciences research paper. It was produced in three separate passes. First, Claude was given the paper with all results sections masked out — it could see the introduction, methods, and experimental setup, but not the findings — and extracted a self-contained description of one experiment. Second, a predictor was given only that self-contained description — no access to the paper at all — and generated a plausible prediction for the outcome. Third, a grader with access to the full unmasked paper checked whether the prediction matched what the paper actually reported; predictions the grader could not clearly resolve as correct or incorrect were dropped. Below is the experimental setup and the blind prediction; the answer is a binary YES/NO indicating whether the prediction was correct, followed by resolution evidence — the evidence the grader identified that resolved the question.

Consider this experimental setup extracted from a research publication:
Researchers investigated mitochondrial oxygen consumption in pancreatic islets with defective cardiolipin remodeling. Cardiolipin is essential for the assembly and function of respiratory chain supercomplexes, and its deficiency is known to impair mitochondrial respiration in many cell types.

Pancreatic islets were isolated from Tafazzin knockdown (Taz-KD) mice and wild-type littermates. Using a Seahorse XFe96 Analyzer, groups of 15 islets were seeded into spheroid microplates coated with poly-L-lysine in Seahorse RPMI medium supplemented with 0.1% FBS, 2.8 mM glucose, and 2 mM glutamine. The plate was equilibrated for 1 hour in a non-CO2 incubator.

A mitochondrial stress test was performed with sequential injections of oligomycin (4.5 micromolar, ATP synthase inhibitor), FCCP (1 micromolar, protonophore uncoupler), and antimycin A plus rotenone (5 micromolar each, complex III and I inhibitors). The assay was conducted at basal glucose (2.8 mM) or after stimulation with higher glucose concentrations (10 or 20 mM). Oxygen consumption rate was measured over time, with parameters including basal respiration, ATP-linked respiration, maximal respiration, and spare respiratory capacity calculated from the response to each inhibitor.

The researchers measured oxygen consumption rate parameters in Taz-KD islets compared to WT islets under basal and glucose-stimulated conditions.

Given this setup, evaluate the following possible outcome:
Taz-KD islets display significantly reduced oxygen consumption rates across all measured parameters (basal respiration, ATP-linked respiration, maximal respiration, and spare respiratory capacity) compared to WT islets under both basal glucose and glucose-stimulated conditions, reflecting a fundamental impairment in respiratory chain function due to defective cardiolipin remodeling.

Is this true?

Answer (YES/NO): NO